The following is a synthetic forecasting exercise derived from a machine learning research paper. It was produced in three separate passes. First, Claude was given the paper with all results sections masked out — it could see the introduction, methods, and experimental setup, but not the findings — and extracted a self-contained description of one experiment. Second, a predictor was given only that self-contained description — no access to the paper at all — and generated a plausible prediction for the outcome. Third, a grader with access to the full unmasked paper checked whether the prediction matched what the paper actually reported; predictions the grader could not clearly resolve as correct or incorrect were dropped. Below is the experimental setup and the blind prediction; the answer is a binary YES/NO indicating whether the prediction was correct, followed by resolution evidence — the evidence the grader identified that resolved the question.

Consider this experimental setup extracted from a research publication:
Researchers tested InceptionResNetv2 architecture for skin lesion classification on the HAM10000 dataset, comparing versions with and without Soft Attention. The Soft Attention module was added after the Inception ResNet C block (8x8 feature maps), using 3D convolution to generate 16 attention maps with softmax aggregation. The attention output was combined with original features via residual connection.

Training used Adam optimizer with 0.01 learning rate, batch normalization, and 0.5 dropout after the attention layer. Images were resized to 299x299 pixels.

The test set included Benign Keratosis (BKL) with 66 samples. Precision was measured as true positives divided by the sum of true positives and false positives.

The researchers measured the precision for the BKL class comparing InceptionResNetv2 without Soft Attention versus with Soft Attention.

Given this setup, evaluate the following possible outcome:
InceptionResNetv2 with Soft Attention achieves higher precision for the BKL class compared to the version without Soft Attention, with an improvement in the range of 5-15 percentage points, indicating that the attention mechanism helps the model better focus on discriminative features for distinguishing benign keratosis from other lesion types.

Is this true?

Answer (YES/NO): NO